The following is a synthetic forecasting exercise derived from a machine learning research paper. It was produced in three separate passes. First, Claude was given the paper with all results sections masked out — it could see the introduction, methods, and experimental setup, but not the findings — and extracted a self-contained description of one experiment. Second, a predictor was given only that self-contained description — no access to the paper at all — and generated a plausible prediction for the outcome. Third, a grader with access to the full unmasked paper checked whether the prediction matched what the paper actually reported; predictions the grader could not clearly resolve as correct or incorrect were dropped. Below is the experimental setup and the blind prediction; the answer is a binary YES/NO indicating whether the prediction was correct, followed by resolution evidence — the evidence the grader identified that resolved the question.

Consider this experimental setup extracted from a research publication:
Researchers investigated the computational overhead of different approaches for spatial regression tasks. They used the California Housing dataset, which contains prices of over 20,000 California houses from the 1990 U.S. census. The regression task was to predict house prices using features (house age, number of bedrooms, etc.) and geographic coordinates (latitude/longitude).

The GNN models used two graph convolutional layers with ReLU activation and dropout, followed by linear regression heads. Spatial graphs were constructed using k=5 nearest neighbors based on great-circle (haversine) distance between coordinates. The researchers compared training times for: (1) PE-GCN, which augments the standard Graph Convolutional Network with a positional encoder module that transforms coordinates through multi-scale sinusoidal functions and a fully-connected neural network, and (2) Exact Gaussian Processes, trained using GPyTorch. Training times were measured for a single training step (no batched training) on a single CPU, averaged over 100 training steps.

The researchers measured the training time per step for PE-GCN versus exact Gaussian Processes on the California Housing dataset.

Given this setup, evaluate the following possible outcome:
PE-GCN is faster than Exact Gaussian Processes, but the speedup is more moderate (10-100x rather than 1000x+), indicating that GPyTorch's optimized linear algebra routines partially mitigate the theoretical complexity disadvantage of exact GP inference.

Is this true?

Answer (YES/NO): NO